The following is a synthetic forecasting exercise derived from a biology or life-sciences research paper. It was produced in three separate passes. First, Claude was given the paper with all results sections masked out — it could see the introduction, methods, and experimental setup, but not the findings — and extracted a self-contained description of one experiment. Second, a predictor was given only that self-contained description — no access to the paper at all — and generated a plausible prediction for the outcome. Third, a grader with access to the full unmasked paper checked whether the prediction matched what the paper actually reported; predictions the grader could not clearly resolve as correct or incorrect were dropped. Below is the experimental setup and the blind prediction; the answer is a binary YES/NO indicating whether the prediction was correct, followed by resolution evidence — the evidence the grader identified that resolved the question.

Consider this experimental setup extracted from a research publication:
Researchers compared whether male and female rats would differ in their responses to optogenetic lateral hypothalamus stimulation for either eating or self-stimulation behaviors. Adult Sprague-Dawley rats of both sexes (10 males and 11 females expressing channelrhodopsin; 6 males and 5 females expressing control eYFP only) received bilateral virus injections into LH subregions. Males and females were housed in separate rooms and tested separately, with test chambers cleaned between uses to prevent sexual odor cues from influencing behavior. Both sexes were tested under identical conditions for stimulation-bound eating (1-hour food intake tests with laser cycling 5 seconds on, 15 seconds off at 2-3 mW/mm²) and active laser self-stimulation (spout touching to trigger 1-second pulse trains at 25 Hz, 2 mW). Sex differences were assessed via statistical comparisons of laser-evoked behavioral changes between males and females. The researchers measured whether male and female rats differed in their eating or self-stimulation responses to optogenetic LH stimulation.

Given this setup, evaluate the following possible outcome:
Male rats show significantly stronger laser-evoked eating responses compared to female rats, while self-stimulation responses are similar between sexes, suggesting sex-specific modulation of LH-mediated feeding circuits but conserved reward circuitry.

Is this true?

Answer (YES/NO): NO